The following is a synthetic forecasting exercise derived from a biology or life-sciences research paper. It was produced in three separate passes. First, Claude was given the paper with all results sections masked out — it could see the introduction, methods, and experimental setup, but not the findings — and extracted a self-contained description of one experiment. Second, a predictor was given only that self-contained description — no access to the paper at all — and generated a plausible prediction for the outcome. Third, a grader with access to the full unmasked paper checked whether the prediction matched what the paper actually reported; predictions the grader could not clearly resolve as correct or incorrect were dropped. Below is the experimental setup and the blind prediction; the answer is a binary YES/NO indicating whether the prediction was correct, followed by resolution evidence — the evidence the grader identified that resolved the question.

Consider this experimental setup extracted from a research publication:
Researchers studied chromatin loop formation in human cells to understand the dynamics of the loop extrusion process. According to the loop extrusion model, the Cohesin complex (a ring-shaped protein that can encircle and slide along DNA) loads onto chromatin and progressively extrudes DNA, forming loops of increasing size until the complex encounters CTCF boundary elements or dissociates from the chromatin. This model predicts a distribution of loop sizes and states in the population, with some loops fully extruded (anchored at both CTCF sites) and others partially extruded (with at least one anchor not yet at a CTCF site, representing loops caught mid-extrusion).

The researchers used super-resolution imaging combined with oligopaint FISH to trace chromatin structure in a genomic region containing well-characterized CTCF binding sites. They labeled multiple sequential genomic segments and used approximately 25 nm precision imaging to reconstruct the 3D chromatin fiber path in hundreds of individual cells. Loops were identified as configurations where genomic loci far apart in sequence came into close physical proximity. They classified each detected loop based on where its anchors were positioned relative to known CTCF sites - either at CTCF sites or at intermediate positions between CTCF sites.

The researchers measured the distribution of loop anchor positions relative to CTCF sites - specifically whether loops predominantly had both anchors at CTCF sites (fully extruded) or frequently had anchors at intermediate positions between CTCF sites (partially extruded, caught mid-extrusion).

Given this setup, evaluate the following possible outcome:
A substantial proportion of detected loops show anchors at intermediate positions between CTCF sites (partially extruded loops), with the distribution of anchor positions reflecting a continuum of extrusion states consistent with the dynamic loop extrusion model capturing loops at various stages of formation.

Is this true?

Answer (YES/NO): YES